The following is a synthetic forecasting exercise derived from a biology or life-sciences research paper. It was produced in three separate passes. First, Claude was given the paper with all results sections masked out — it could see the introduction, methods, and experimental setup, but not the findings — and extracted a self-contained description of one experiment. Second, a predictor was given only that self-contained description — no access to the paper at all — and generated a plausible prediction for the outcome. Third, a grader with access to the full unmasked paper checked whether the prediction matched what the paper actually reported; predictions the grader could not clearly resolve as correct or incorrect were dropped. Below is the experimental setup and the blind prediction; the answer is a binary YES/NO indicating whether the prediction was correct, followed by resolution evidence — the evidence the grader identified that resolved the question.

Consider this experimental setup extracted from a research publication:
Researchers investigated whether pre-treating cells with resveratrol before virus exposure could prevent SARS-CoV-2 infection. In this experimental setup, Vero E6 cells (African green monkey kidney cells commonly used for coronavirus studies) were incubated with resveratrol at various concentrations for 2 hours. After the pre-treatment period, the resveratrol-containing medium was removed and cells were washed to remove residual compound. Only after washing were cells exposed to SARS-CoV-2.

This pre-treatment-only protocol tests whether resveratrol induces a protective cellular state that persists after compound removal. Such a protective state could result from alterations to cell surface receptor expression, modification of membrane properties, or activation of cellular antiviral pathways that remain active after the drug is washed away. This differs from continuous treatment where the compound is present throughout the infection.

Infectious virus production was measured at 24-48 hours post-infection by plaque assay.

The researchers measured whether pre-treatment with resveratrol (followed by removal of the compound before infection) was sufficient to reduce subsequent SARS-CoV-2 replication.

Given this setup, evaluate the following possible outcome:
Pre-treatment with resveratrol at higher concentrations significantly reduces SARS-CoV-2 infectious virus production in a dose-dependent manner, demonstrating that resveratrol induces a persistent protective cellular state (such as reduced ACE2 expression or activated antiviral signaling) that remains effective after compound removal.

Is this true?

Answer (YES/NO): NO